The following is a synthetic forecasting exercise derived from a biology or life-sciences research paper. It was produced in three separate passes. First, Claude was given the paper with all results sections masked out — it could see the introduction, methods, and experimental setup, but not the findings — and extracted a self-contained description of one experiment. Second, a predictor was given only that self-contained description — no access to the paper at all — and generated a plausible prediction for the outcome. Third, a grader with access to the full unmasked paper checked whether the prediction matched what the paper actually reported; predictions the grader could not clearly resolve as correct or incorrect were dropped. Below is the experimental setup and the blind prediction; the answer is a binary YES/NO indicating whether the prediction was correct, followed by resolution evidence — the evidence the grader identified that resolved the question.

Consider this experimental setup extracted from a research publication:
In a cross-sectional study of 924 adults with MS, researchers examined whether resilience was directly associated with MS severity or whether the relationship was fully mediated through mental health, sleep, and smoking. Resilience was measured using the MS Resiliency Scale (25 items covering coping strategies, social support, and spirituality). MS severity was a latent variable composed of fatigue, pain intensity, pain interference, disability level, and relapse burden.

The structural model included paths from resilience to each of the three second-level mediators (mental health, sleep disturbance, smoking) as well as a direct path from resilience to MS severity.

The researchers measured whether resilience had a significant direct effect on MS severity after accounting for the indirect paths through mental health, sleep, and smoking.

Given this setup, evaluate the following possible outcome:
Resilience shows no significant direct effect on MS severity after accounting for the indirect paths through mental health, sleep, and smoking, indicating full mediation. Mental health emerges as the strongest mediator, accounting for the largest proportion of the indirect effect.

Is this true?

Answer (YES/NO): NO